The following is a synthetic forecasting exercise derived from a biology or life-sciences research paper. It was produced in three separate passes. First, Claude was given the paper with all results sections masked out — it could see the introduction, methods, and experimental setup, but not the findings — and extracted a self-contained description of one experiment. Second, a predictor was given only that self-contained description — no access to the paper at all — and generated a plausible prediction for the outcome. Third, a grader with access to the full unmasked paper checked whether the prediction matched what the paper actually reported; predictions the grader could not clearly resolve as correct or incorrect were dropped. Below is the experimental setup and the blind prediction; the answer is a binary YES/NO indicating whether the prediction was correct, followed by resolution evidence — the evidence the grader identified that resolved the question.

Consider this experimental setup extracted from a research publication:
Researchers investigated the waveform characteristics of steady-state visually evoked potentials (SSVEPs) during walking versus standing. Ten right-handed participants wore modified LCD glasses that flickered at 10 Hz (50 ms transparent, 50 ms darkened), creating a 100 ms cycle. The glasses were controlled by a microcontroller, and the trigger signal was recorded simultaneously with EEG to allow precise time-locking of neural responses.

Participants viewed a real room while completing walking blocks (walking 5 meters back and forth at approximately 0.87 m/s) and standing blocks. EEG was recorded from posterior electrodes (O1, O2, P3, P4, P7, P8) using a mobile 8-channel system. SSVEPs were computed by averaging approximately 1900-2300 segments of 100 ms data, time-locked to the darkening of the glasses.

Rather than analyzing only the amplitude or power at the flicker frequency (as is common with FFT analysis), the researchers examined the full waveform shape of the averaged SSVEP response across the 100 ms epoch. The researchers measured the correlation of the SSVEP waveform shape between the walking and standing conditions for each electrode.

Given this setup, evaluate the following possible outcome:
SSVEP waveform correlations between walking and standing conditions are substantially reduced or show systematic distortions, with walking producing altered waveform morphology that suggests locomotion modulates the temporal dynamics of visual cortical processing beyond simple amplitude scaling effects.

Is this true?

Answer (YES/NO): NO